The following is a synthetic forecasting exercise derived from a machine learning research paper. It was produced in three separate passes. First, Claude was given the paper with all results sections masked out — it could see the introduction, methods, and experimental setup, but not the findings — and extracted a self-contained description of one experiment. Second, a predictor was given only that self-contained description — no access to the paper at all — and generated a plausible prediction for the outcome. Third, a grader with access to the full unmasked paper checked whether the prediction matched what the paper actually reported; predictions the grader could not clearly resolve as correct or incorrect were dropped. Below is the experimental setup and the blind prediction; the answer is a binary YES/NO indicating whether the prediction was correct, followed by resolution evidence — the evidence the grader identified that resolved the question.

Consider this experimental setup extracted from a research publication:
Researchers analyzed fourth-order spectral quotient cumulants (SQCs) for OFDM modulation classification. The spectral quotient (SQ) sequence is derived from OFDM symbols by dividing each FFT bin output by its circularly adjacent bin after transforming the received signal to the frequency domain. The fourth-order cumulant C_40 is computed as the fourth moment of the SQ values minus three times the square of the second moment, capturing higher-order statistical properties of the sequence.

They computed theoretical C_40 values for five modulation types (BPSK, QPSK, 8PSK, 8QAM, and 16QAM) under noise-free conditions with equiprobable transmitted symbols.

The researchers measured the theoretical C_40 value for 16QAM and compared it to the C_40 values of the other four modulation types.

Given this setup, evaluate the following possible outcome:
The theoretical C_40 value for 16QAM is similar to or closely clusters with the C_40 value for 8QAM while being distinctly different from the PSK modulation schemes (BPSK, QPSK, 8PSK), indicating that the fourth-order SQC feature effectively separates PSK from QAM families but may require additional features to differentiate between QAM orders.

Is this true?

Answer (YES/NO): NO